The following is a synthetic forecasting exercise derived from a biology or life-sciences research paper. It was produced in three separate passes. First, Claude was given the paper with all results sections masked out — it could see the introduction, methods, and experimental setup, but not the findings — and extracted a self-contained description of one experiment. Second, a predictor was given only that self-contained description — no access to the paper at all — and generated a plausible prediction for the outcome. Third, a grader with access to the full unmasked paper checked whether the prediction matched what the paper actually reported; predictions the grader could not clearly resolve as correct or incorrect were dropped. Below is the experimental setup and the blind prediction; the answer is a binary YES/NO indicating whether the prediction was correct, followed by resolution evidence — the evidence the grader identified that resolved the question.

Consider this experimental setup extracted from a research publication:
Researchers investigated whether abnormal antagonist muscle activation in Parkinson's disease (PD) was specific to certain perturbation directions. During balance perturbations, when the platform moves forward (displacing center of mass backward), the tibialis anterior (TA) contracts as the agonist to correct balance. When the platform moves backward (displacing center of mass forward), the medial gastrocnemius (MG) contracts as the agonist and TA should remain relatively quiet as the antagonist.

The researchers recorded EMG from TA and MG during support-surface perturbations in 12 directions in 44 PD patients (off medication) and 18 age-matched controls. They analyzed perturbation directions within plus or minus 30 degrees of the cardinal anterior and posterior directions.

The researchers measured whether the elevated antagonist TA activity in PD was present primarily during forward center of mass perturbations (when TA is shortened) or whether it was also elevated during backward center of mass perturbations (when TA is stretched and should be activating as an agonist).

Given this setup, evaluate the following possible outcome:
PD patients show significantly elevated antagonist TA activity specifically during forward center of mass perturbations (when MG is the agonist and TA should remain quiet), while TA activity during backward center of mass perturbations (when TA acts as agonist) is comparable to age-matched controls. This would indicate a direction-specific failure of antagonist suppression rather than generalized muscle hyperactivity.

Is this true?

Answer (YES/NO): YES